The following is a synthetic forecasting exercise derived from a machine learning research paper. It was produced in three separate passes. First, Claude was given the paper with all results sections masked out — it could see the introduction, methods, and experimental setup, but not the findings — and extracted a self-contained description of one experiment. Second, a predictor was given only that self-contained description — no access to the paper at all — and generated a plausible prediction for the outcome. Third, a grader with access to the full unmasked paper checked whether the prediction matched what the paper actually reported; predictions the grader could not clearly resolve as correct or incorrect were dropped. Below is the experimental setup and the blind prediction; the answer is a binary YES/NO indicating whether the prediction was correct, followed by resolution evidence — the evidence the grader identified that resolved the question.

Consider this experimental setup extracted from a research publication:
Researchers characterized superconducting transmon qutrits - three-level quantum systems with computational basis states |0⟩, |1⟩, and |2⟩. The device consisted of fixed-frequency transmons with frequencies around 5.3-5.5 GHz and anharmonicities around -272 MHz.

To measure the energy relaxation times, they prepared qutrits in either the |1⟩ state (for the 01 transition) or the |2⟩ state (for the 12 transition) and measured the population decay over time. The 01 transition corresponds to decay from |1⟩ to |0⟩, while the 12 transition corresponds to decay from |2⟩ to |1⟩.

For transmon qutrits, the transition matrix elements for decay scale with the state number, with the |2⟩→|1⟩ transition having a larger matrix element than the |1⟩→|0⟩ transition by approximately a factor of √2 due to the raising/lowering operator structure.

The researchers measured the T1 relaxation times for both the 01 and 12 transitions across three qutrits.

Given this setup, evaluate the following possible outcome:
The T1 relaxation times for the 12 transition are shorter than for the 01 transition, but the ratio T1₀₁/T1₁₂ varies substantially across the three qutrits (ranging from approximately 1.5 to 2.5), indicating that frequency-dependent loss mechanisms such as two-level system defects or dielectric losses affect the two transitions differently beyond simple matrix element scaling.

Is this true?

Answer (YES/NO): NO